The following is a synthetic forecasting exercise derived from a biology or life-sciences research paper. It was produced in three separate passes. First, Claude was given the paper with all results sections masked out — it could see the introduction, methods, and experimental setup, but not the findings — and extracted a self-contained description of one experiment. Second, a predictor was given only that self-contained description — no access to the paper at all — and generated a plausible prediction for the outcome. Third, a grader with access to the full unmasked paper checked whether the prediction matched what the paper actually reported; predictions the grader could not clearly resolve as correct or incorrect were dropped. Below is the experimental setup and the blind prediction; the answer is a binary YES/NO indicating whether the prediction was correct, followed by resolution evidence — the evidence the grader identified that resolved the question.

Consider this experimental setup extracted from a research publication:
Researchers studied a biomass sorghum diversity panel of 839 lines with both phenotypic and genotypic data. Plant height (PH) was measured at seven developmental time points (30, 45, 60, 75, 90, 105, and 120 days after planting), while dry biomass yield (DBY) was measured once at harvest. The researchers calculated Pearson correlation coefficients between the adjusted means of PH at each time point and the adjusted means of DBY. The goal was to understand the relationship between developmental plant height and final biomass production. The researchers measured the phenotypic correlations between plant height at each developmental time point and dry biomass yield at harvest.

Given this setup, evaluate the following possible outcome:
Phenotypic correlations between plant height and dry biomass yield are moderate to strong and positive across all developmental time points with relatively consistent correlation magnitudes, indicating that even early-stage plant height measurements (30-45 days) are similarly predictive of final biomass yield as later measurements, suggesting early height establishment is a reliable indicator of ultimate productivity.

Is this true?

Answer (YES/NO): NO